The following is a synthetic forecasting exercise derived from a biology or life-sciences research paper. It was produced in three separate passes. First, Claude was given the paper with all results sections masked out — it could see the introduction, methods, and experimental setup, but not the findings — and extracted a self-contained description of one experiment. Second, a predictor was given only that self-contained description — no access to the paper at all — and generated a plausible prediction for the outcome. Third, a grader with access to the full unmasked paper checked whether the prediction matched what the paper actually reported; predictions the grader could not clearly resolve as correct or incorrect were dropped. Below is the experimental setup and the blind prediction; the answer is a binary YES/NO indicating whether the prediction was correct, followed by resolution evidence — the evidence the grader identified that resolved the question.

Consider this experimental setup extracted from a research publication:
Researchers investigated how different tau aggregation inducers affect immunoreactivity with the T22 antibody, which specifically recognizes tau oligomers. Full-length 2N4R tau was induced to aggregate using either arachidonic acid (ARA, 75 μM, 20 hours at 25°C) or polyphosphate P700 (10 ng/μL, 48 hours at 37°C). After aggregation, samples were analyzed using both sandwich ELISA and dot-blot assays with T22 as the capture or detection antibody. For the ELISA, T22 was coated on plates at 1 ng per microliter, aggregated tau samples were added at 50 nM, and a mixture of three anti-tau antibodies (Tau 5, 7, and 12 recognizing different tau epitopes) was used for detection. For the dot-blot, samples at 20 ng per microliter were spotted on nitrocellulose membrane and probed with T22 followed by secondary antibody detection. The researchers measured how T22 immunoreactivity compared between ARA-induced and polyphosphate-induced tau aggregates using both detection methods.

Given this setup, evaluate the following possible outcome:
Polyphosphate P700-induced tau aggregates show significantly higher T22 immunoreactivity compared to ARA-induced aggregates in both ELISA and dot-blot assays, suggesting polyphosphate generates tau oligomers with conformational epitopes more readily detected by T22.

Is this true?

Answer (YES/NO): NO